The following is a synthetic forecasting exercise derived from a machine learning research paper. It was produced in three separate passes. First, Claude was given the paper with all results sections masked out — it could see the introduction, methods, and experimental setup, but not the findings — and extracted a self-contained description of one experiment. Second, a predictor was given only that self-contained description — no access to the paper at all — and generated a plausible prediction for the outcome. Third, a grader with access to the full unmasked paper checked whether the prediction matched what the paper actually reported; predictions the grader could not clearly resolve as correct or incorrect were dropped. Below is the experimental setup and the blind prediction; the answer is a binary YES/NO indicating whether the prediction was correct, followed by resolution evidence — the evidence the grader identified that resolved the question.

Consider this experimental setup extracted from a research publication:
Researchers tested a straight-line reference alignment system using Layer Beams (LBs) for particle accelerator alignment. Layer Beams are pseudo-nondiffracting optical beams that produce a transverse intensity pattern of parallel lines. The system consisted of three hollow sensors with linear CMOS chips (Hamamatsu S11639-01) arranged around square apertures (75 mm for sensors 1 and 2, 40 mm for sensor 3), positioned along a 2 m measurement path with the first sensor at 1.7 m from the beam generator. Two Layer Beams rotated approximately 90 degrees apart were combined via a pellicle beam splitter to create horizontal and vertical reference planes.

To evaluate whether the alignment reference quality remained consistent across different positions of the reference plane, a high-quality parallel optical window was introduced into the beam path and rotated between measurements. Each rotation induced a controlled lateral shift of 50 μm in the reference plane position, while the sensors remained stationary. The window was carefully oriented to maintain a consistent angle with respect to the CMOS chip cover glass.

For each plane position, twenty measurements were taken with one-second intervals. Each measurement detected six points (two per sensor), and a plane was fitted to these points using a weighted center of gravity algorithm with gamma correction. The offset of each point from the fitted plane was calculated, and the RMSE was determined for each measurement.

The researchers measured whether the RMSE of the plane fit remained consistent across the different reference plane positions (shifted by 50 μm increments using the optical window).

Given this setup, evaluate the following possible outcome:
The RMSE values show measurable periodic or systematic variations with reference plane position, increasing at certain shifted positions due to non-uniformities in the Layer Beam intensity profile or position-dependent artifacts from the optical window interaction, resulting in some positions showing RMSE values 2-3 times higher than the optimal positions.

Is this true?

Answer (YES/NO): NO